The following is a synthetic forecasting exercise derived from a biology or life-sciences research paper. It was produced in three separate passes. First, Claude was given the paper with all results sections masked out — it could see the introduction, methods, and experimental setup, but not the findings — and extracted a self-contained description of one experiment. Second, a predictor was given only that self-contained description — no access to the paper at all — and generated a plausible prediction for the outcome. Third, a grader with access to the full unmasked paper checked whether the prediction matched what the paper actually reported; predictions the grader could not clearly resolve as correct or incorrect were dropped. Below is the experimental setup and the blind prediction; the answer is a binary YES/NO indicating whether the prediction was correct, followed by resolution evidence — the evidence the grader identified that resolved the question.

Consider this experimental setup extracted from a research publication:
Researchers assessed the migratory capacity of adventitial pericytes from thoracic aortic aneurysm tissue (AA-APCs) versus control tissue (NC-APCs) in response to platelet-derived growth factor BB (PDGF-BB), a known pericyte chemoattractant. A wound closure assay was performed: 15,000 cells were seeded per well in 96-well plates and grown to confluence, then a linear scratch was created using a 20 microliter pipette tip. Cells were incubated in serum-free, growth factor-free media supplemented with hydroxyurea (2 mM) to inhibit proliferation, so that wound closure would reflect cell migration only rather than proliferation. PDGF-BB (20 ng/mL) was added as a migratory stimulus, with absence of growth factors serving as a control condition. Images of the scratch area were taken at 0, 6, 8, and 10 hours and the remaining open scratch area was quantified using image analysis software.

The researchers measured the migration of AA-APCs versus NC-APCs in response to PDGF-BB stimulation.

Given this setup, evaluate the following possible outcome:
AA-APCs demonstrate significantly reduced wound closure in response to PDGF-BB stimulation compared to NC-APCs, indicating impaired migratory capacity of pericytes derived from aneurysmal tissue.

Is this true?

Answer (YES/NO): NO